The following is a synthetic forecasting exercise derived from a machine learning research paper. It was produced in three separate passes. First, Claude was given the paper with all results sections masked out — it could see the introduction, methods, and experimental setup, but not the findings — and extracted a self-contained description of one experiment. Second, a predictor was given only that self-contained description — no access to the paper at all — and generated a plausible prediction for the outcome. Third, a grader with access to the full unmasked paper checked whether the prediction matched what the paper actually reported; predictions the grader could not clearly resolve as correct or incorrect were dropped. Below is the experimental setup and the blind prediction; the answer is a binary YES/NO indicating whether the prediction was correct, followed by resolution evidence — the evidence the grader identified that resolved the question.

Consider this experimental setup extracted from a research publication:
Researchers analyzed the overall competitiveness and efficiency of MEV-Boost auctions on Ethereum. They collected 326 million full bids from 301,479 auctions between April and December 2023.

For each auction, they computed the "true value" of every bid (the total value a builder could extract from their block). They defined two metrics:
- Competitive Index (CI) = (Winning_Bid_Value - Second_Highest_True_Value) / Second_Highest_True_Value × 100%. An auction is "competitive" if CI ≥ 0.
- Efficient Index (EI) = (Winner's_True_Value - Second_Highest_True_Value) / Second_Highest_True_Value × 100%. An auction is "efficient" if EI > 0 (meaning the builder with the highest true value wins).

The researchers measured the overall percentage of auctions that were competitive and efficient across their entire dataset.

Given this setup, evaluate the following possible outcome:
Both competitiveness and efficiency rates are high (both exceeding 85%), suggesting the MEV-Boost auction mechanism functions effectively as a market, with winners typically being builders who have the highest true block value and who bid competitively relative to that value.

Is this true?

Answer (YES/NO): NO